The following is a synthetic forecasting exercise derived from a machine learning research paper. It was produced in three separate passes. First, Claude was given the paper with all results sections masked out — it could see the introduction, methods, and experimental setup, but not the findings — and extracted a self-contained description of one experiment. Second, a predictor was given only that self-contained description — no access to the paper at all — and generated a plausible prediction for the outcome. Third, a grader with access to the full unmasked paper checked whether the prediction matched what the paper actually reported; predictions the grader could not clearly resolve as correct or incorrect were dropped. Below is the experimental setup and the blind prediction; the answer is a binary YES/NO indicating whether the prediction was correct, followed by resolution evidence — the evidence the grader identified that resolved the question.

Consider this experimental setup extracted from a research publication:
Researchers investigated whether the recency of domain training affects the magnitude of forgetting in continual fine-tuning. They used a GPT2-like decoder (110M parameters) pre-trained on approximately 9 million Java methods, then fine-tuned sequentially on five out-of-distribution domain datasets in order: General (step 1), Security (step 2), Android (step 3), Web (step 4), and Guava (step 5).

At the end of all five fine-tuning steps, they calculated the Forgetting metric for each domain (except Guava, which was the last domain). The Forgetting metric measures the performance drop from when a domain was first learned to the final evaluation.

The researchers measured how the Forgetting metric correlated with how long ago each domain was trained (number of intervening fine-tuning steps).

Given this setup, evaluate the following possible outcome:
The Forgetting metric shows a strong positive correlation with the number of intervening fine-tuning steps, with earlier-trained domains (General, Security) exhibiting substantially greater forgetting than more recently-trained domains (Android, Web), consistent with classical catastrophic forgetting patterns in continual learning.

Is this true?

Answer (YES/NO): NO